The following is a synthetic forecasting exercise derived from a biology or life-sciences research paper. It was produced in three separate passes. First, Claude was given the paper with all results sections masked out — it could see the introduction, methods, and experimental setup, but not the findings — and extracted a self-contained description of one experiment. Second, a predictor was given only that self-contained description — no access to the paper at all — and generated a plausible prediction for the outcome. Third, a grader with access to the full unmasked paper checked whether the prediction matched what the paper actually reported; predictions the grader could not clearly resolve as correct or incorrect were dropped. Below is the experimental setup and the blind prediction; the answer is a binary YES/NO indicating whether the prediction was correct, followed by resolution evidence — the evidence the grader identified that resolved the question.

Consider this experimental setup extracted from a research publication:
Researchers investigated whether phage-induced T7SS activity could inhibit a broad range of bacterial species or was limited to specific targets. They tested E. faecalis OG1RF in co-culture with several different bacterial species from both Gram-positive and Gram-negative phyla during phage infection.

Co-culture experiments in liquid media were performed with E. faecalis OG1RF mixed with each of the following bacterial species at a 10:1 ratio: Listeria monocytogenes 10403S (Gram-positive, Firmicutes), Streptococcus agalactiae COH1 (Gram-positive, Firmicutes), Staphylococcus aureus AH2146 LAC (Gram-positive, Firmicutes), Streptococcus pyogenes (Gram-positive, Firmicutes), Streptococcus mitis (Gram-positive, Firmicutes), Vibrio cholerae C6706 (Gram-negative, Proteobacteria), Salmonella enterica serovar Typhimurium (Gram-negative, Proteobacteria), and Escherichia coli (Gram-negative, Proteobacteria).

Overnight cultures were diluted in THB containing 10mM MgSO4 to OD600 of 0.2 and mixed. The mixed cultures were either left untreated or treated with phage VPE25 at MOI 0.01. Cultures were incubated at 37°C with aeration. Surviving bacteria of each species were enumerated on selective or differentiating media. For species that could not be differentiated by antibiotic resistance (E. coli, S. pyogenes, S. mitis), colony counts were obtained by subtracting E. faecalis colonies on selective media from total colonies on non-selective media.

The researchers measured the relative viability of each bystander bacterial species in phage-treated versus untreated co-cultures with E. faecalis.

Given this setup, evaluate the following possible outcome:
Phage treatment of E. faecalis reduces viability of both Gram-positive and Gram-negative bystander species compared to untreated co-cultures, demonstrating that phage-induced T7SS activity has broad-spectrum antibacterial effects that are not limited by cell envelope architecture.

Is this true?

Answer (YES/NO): NO